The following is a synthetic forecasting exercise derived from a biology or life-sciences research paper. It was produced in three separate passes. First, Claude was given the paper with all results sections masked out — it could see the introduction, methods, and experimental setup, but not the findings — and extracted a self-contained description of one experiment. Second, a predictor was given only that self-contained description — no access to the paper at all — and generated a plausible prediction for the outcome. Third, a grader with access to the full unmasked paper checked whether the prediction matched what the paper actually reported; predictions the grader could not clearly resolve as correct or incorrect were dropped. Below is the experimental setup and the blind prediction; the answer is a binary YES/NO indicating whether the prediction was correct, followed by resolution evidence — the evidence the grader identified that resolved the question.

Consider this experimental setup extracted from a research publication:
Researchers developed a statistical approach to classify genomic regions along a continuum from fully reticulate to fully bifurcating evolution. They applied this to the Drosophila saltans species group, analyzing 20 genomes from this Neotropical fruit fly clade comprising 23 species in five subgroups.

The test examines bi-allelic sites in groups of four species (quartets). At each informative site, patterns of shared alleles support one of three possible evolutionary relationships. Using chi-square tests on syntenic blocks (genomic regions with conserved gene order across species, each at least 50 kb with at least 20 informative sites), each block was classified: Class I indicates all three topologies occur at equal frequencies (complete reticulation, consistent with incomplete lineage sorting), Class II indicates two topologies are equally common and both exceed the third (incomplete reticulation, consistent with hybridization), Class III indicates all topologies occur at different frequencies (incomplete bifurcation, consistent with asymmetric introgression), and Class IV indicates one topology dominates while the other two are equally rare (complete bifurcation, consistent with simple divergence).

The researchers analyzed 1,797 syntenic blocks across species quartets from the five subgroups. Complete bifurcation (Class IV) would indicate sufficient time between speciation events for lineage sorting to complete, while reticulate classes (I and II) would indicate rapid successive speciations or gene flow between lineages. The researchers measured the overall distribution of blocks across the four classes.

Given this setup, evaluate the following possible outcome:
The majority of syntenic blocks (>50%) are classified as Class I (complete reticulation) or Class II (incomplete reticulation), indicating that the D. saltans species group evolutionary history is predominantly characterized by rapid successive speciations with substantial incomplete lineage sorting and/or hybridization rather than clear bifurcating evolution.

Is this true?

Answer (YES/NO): NO